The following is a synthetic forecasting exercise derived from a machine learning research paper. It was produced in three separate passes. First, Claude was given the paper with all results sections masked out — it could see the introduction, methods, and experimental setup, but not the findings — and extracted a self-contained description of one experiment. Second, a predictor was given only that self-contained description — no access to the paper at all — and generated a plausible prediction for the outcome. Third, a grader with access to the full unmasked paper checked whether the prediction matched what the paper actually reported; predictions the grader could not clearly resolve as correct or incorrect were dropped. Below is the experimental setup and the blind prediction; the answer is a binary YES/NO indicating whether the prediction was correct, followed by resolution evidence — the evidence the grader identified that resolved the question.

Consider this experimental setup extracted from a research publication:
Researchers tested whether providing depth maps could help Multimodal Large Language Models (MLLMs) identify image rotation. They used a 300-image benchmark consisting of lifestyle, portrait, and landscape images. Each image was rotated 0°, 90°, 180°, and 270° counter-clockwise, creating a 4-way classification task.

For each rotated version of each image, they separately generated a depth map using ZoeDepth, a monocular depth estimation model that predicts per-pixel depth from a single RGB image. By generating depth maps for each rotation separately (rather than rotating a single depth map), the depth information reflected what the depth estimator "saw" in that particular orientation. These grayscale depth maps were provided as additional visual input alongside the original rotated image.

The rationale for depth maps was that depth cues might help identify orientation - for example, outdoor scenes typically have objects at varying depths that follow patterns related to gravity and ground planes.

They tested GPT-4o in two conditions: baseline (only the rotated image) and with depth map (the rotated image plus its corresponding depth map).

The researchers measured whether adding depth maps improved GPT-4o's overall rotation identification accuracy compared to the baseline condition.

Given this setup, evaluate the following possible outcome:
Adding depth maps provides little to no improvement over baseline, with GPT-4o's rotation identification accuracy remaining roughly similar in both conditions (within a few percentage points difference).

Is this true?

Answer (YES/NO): NO